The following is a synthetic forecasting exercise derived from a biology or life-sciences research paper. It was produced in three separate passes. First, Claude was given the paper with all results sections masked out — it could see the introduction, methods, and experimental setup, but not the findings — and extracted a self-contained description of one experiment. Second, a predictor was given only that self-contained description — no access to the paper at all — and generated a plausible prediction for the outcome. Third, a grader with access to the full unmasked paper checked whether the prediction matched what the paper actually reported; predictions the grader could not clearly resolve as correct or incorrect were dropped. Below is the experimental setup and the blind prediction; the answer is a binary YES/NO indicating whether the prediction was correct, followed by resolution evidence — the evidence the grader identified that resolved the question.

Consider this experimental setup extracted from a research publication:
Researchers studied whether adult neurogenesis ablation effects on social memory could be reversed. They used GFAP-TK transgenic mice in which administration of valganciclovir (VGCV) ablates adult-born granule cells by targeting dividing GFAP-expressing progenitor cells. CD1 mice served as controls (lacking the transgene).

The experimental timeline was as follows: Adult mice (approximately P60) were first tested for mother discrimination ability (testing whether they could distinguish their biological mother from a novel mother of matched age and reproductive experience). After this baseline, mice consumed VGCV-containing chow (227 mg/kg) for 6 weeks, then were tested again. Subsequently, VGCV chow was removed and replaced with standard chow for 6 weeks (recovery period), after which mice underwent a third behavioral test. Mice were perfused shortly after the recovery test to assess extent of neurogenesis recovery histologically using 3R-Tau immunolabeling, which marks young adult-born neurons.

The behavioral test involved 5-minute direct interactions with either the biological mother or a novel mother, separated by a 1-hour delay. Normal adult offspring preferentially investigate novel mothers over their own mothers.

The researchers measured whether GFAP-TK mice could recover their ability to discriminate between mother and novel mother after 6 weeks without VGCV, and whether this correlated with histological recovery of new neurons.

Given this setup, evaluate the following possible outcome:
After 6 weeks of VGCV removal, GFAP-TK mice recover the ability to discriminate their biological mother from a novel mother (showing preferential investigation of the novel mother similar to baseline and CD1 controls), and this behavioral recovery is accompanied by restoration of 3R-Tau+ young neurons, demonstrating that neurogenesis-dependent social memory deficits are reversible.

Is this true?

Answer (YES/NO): YES